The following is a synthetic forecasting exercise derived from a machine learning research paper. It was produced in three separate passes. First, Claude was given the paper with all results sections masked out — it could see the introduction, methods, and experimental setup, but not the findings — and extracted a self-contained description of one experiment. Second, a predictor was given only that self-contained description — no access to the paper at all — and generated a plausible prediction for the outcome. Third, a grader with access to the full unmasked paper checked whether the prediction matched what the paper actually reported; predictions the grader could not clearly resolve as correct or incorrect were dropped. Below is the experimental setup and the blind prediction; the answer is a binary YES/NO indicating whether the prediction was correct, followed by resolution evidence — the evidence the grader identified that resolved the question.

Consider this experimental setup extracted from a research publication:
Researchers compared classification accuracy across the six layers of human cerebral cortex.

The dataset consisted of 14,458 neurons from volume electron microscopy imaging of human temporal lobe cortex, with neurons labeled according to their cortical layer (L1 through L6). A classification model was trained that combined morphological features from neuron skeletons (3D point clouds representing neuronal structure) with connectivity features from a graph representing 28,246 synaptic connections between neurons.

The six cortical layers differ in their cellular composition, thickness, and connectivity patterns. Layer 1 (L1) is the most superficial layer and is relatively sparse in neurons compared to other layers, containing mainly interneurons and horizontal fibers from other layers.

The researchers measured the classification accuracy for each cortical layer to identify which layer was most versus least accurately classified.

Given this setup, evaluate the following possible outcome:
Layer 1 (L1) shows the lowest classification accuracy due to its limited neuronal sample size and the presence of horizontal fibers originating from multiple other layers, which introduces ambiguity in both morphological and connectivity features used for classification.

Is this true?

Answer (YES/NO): YES